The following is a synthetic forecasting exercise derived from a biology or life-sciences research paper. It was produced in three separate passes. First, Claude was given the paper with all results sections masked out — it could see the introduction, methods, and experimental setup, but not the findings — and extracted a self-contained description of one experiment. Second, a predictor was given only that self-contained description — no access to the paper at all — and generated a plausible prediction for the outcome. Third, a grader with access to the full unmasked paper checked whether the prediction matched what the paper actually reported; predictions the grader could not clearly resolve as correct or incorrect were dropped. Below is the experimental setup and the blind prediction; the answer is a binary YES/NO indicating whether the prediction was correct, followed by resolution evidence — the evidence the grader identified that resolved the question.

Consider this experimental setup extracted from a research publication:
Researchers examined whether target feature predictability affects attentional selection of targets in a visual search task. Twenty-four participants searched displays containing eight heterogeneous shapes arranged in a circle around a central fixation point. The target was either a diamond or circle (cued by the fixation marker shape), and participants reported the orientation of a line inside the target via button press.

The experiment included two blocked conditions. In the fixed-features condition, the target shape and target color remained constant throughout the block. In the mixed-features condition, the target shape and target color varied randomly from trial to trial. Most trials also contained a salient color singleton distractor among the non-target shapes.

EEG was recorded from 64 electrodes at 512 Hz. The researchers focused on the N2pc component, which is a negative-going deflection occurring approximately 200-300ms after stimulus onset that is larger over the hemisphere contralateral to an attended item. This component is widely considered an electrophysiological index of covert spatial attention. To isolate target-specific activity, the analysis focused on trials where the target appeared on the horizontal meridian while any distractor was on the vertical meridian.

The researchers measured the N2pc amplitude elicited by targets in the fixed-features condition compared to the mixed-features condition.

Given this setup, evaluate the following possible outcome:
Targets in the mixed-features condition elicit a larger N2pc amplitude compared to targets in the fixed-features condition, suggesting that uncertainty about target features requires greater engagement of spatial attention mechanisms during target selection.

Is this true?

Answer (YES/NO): NO